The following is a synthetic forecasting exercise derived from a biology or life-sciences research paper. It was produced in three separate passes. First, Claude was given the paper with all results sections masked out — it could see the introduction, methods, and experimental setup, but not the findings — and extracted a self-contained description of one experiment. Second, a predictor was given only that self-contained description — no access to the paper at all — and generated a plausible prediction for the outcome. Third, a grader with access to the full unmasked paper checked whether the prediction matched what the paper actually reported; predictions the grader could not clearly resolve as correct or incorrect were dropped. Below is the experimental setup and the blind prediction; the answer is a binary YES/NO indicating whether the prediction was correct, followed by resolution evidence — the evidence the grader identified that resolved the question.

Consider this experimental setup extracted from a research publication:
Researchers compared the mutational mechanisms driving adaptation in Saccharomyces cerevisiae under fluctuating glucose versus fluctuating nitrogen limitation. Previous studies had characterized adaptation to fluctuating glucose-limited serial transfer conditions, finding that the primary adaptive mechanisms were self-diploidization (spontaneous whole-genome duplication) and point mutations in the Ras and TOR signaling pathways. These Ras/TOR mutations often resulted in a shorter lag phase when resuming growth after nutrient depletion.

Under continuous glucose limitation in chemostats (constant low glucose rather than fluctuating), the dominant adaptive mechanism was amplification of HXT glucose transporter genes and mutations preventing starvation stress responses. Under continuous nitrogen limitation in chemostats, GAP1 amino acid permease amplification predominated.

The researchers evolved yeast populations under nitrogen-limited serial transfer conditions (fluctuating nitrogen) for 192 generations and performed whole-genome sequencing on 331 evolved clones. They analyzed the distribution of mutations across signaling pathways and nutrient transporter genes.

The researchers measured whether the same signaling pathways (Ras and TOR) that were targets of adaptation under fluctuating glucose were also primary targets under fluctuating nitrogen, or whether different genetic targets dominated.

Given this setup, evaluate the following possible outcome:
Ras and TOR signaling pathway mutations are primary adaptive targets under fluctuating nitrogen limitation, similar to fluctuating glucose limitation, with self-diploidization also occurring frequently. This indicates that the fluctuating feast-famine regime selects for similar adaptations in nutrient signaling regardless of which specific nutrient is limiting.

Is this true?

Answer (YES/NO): NO